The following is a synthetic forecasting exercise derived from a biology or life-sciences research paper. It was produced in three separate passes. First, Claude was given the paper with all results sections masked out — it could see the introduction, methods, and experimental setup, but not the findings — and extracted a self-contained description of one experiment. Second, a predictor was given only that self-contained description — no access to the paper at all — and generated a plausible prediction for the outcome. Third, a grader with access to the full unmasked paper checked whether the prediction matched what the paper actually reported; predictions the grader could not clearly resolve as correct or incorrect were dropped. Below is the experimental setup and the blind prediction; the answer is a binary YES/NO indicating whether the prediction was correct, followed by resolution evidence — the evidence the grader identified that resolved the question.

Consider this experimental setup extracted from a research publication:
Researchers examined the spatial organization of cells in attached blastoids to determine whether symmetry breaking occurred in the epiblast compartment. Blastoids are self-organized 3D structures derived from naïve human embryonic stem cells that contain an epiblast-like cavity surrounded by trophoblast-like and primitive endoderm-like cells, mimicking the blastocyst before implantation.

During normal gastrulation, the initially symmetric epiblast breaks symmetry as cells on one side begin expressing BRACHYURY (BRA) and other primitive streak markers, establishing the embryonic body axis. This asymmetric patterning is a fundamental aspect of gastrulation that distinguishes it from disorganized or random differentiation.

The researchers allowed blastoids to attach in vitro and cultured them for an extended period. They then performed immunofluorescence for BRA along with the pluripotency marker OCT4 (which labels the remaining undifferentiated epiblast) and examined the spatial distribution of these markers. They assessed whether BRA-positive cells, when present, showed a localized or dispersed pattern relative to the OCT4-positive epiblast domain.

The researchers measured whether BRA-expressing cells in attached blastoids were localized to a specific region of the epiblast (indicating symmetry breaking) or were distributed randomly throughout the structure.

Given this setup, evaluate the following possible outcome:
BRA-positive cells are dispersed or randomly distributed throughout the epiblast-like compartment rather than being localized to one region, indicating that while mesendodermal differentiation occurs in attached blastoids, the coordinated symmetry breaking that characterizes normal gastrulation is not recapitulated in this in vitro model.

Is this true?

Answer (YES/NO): NO